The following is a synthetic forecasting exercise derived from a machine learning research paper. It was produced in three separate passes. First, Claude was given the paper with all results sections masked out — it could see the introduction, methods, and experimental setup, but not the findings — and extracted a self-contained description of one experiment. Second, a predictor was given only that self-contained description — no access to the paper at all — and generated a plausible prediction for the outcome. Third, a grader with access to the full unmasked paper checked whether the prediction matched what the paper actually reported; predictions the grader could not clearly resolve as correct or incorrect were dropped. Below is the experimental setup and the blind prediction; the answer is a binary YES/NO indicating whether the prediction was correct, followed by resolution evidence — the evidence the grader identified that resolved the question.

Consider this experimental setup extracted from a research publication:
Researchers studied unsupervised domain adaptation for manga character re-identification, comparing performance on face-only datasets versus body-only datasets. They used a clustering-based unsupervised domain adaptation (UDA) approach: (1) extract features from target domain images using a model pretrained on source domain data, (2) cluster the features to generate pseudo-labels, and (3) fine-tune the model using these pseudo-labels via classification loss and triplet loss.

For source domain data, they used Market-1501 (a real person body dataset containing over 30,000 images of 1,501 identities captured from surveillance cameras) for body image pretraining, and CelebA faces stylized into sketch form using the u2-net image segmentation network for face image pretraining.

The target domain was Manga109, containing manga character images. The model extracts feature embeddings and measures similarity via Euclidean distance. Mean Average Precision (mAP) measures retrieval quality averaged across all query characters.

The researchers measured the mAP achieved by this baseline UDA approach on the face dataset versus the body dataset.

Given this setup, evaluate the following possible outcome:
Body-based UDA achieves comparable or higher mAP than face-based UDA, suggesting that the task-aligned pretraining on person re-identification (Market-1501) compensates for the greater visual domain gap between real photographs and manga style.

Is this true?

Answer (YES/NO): NO